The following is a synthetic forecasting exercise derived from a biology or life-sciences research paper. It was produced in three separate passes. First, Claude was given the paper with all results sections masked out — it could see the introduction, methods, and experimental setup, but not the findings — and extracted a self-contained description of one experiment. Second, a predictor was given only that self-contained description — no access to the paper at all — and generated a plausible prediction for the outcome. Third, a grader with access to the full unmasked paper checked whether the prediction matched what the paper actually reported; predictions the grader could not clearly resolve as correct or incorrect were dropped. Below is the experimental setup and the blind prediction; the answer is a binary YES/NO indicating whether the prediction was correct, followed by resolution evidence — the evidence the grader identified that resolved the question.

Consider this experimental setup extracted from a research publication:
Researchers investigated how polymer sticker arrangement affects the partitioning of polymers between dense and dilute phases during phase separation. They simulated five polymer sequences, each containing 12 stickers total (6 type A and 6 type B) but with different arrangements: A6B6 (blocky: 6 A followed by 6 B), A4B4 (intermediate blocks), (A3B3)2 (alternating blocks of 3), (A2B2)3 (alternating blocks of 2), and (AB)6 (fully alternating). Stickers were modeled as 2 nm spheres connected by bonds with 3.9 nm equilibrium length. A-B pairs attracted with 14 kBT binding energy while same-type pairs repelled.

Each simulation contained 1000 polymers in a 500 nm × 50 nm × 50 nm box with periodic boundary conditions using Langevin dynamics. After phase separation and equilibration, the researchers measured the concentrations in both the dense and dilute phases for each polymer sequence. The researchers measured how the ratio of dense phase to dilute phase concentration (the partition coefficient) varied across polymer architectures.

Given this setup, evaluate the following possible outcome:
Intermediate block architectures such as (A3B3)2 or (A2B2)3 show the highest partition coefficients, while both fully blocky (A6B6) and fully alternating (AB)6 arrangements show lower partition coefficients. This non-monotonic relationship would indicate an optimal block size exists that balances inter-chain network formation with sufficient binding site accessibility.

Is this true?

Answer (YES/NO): NO